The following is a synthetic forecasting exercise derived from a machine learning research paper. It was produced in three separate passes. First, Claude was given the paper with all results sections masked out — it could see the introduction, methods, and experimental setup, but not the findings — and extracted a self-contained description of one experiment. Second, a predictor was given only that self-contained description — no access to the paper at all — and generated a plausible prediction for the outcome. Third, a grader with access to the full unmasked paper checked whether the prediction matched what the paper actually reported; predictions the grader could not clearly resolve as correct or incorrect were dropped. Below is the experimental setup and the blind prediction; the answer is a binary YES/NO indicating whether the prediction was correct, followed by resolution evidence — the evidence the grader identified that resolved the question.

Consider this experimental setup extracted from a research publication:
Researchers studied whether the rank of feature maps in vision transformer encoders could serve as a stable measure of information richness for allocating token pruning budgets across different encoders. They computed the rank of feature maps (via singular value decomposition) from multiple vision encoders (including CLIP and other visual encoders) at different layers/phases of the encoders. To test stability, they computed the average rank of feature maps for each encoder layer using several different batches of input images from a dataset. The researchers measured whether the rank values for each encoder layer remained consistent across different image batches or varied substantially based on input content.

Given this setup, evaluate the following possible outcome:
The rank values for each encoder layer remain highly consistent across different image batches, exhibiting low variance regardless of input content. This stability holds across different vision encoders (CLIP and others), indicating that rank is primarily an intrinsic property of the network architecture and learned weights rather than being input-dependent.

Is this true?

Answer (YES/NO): YES